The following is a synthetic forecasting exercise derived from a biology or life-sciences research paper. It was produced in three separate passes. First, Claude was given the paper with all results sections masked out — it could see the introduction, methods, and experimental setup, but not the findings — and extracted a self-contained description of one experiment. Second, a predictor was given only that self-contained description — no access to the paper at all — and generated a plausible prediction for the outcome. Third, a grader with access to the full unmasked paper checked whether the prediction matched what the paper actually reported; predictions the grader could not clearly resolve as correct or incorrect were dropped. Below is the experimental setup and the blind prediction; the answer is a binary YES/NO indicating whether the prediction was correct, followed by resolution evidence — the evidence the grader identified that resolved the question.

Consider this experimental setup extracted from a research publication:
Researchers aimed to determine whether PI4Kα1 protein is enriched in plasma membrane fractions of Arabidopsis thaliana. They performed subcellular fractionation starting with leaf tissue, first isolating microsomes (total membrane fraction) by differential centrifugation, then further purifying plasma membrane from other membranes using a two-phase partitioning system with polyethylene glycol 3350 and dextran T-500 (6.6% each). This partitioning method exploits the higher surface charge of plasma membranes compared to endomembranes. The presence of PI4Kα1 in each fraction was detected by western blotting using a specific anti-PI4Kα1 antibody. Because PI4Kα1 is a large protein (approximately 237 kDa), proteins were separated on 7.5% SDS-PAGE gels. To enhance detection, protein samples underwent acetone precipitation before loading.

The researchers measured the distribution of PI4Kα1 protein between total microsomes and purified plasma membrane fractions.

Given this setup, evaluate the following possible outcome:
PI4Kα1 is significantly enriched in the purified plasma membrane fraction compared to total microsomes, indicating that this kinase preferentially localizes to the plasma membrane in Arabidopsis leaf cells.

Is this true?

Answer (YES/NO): YES